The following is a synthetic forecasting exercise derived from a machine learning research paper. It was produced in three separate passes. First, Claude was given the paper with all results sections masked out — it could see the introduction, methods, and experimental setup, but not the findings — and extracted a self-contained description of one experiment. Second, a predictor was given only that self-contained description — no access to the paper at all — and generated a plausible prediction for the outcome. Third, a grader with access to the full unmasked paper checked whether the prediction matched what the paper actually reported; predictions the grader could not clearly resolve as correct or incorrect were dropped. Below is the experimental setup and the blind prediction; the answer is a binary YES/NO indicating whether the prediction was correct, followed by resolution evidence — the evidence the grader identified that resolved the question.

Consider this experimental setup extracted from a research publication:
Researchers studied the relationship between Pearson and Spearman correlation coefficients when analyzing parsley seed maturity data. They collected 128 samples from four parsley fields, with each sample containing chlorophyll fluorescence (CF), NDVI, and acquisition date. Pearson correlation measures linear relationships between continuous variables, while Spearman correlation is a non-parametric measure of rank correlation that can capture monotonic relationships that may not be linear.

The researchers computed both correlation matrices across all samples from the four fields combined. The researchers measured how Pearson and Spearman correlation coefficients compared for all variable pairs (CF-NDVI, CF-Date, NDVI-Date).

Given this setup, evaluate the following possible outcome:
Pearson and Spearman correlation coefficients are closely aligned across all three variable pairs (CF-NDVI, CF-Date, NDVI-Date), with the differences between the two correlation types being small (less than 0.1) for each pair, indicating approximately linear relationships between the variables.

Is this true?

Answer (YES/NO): YES